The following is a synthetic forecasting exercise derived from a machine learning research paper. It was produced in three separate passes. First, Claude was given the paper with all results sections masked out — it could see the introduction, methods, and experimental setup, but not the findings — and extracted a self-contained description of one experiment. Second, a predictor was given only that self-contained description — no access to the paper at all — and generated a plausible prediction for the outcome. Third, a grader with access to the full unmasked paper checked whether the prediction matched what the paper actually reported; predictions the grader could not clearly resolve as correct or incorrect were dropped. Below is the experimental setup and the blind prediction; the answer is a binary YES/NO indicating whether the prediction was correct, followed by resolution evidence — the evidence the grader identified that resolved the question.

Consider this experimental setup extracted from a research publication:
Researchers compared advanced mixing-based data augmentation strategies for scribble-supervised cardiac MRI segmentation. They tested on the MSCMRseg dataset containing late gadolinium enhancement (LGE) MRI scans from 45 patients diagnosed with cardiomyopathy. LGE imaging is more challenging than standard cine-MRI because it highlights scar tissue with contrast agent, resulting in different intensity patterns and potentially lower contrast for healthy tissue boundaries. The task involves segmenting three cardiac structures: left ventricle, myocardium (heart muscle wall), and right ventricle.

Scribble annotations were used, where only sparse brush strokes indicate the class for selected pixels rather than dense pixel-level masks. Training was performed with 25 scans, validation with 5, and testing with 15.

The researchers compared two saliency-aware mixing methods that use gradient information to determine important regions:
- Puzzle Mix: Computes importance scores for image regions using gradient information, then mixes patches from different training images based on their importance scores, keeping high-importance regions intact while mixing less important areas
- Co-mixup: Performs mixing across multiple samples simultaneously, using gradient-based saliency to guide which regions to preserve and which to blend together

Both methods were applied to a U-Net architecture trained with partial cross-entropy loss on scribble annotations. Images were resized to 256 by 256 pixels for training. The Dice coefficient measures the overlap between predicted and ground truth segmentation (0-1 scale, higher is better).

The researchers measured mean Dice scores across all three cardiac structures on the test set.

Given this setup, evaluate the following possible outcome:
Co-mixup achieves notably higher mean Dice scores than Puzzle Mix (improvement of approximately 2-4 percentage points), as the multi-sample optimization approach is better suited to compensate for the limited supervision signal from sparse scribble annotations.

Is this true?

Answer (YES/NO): NO